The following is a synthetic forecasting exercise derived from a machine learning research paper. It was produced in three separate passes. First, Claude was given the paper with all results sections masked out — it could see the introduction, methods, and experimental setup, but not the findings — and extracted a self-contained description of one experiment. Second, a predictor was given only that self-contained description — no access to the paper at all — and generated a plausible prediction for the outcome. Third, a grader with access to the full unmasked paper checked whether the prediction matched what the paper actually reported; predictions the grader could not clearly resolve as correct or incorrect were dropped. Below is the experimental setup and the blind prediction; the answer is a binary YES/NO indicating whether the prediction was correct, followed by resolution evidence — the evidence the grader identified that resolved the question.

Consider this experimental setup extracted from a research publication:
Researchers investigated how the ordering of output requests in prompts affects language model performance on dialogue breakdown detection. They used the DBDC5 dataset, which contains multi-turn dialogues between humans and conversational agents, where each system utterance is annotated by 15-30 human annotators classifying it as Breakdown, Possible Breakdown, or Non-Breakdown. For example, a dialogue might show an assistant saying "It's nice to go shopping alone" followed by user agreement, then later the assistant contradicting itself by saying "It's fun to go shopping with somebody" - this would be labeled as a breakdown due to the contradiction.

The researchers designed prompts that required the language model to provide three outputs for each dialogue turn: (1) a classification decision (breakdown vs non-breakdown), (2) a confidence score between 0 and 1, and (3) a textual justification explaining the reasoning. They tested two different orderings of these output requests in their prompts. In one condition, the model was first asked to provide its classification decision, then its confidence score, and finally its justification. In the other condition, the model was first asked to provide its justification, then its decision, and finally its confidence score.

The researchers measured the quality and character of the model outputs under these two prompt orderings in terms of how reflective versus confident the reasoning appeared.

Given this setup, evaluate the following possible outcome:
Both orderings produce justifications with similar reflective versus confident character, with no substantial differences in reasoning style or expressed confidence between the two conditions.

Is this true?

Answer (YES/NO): NO